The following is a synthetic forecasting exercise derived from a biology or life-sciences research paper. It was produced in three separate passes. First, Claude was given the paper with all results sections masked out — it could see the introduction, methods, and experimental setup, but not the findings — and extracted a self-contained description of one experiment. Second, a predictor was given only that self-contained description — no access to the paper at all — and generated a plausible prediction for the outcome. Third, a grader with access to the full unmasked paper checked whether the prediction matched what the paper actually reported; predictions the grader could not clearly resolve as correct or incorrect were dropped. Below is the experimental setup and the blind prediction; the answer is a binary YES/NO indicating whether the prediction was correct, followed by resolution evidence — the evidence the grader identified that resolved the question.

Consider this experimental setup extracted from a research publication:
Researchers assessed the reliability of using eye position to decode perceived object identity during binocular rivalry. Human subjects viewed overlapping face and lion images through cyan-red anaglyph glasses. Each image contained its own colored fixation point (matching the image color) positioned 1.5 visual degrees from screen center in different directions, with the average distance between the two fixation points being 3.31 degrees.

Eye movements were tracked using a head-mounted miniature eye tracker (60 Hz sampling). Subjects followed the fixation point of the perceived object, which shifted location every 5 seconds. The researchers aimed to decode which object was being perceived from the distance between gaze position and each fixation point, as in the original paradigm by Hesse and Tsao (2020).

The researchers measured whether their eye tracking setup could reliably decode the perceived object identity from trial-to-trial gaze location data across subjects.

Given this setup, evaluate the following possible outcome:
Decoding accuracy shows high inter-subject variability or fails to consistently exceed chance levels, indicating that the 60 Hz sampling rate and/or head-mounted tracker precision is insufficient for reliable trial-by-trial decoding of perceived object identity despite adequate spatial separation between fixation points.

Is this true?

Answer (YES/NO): YES